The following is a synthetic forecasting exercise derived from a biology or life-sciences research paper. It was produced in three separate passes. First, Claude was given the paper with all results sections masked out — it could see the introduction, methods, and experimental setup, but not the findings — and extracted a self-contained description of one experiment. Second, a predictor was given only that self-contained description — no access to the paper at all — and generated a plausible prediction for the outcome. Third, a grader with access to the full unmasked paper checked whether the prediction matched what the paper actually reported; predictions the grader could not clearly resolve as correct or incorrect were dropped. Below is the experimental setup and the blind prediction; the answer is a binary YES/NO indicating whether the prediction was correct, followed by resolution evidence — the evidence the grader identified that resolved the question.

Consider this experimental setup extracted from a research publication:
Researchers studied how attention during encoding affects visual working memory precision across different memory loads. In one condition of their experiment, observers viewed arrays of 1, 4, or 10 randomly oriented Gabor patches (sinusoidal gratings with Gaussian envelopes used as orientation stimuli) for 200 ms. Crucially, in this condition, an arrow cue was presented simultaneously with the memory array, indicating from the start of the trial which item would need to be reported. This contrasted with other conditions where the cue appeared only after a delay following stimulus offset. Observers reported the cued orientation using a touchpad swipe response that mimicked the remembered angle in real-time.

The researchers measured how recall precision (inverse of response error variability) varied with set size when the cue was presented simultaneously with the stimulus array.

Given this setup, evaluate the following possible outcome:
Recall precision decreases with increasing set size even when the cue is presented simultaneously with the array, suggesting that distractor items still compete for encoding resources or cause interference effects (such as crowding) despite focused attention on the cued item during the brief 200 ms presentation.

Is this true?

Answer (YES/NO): NO